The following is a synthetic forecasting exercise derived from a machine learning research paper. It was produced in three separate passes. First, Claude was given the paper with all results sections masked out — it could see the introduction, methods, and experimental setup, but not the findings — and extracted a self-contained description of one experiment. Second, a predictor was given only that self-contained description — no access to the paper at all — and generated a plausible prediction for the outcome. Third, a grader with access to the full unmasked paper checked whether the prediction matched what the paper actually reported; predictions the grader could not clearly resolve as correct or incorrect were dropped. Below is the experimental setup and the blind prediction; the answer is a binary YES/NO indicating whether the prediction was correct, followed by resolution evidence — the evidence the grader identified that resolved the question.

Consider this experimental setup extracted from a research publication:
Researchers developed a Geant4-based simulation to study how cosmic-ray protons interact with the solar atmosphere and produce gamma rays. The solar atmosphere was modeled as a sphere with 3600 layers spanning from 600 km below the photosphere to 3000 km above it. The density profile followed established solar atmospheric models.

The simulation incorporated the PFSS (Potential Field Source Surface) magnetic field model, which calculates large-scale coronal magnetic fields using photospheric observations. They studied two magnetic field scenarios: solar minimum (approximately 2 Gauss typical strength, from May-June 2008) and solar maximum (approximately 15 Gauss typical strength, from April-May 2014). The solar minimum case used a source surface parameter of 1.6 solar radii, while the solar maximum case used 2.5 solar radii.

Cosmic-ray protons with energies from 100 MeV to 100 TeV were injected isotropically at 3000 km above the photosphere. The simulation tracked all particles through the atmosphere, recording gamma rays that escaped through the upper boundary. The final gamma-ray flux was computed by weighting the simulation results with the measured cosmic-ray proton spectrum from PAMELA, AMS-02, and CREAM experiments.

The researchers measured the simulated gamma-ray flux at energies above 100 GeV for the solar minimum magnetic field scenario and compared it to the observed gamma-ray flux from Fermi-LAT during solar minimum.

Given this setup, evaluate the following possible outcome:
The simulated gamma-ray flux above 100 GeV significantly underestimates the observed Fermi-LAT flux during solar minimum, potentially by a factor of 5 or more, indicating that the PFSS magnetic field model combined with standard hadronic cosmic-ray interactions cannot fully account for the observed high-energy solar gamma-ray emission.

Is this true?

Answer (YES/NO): YES